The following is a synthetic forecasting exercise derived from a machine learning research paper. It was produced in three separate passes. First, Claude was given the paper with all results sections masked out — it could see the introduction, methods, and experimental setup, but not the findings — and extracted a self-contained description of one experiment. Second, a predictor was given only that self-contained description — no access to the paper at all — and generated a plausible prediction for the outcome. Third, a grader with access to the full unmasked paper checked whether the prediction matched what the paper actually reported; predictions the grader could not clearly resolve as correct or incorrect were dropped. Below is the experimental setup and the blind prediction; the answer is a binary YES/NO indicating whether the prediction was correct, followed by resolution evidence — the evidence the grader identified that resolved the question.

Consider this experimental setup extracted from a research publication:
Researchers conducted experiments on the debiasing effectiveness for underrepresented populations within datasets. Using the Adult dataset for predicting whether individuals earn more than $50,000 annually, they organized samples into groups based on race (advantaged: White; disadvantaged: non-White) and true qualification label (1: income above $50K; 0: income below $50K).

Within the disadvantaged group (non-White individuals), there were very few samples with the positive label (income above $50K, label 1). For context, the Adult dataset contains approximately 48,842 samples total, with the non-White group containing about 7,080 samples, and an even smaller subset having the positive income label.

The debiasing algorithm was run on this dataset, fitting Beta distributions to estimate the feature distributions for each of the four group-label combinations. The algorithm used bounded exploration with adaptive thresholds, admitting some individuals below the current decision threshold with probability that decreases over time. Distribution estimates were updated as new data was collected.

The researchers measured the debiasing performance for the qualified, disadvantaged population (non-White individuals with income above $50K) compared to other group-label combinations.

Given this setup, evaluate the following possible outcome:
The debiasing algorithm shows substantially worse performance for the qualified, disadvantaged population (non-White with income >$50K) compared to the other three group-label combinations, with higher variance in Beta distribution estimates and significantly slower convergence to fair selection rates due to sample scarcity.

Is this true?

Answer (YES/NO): NO